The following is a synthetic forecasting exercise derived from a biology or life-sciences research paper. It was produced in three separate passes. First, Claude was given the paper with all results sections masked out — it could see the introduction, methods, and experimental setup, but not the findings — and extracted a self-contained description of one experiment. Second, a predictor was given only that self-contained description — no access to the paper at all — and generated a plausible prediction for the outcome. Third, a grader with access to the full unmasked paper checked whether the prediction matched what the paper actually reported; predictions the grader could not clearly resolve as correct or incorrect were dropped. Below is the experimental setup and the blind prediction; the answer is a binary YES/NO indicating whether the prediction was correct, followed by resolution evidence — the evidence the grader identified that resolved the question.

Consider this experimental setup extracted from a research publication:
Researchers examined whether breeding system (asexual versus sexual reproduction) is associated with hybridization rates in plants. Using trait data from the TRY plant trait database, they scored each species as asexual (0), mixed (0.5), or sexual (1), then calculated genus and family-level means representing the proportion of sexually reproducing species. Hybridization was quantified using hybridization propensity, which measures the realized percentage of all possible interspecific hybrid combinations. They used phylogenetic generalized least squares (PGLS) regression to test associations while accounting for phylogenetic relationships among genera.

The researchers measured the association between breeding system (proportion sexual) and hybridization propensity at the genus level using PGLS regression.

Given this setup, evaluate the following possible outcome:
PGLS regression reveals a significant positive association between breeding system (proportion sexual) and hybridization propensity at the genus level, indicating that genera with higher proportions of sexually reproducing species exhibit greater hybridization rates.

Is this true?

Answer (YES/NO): NO